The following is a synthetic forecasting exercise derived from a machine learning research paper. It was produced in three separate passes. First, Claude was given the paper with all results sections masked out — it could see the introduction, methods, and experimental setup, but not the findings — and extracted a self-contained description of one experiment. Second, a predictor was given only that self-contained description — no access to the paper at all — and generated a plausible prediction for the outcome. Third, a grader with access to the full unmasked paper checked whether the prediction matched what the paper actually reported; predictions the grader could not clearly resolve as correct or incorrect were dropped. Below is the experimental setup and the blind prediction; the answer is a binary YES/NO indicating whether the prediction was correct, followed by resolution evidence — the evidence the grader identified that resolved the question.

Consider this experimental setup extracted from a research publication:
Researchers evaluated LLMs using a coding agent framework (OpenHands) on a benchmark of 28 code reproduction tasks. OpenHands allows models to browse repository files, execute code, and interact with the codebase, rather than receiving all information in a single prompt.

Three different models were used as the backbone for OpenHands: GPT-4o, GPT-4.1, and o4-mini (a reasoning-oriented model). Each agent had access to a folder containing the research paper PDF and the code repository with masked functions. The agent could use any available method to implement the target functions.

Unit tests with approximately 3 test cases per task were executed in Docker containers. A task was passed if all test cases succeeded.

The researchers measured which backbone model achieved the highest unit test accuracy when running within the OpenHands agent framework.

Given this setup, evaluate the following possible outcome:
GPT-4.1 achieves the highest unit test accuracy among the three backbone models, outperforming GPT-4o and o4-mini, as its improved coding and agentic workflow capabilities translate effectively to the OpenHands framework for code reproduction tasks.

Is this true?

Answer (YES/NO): NO